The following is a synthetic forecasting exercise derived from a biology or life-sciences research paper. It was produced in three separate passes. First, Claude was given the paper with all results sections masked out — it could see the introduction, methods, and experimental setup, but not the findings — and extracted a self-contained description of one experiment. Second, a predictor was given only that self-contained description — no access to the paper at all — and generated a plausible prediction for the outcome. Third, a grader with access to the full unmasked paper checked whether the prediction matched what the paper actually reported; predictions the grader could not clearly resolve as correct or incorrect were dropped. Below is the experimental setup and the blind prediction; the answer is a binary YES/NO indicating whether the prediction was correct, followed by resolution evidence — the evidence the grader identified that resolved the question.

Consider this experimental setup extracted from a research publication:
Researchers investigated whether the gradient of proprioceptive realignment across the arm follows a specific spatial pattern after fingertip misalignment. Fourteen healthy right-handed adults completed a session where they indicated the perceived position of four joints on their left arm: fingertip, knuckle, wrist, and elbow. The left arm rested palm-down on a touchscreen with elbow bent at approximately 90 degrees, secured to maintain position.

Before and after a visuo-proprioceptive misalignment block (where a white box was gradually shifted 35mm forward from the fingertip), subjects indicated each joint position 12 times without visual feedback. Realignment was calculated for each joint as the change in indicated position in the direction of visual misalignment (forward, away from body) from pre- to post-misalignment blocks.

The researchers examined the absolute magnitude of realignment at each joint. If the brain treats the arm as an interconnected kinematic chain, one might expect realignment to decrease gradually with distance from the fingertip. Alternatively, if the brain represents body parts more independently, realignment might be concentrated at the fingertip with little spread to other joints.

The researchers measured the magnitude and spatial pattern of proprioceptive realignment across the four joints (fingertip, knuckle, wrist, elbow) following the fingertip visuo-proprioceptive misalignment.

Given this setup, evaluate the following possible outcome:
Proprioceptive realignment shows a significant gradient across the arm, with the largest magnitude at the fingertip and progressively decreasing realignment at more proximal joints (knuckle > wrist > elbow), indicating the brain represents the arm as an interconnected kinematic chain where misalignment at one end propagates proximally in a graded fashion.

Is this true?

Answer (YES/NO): NO